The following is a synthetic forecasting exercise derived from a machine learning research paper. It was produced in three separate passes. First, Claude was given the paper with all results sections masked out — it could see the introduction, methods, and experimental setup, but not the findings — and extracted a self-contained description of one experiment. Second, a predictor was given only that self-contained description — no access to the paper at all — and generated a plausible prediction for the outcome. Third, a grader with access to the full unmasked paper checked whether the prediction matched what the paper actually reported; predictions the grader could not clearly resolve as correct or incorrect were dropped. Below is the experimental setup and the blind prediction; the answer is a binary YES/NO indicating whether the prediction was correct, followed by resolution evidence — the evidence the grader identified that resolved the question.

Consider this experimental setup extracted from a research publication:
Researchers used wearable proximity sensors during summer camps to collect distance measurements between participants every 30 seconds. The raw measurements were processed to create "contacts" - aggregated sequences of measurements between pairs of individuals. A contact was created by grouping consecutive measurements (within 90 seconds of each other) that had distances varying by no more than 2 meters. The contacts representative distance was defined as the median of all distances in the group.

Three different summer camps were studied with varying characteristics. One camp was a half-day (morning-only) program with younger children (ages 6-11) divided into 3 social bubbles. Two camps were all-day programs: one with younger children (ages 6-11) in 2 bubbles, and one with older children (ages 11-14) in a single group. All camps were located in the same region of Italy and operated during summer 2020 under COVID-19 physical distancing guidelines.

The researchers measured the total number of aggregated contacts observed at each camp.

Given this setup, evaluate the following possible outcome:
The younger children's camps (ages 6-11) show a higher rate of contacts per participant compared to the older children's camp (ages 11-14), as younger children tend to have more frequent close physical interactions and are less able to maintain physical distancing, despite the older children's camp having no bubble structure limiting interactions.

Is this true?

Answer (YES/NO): YES